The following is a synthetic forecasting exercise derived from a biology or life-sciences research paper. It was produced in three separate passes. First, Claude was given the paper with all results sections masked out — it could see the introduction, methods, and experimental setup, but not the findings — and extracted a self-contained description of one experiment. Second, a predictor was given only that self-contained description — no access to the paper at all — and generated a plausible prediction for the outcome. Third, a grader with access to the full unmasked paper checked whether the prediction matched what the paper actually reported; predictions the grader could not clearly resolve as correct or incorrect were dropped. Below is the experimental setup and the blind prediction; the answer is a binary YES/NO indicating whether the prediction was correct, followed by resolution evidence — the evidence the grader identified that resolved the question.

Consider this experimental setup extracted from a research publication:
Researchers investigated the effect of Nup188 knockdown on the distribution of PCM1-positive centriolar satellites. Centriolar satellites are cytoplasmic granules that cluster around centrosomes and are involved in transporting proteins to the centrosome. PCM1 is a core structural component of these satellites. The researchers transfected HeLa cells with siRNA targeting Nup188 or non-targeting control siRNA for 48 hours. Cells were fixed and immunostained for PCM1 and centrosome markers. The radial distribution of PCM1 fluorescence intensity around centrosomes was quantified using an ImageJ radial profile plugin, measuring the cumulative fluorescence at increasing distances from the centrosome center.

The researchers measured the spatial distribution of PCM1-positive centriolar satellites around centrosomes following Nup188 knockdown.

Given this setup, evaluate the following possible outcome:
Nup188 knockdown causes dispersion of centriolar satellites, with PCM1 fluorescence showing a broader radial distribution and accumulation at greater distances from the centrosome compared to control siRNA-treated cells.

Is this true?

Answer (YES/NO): YES